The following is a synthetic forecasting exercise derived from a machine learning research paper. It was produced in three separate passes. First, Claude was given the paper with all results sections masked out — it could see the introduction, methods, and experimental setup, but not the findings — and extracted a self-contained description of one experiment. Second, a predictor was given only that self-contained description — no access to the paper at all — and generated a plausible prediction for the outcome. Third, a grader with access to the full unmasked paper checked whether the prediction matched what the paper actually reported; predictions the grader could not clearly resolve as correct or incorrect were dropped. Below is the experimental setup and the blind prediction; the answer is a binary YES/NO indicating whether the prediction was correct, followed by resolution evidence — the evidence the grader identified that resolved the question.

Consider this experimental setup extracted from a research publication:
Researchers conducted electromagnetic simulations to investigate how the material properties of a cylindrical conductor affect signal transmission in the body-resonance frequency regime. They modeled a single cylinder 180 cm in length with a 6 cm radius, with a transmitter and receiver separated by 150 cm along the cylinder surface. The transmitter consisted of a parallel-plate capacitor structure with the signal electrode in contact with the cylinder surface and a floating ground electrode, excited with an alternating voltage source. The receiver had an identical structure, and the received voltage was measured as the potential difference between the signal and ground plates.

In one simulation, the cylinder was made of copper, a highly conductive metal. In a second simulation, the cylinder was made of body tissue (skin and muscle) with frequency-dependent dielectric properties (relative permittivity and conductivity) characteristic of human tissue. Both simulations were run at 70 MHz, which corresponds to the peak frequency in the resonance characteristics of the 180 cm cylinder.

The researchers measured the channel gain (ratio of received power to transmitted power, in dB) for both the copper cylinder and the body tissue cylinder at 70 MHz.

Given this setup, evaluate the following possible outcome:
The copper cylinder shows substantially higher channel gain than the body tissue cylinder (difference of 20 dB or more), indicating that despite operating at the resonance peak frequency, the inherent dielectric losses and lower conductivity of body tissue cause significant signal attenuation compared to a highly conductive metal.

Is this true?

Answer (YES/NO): NO